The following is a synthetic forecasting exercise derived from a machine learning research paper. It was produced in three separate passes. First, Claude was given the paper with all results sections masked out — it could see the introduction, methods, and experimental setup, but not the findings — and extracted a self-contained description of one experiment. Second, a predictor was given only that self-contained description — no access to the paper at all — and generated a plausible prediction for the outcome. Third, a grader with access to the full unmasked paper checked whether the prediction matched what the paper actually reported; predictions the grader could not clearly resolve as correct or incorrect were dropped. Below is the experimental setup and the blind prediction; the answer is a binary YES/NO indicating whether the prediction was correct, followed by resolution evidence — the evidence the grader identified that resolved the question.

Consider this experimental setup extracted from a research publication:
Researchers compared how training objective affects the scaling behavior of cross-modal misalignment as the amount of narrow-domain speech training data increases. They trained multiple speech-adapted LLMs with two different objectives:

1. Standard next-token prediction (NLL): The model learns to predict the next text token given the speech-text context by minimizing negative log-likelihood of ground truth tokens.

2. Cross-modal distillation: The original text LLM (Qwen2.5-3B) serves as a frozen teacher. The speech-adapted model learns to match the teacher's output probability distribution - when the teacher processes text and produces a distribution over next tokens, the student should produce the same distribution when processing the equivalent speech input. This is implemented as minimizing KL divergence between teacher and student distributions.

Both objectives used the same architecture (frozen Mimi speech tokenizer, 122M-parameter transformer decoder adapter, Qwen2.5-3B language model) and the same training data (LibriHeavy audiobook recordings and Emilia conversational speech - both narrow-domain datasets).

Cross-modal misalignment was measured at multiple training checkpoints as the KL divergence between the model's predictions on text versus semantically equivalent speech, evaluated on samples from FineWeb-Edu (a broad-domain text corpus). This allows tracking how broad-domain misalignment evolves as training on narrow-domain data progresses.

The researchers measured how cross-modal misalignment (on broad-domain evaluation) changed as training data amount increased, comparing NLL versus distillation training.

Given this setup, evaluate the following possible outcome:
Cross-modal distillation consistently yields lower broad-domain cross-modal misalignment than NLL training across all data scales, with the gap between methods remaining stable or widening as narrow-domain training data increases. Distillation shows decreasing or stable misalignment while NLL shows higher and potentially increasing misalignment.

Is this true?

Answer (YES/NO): YES